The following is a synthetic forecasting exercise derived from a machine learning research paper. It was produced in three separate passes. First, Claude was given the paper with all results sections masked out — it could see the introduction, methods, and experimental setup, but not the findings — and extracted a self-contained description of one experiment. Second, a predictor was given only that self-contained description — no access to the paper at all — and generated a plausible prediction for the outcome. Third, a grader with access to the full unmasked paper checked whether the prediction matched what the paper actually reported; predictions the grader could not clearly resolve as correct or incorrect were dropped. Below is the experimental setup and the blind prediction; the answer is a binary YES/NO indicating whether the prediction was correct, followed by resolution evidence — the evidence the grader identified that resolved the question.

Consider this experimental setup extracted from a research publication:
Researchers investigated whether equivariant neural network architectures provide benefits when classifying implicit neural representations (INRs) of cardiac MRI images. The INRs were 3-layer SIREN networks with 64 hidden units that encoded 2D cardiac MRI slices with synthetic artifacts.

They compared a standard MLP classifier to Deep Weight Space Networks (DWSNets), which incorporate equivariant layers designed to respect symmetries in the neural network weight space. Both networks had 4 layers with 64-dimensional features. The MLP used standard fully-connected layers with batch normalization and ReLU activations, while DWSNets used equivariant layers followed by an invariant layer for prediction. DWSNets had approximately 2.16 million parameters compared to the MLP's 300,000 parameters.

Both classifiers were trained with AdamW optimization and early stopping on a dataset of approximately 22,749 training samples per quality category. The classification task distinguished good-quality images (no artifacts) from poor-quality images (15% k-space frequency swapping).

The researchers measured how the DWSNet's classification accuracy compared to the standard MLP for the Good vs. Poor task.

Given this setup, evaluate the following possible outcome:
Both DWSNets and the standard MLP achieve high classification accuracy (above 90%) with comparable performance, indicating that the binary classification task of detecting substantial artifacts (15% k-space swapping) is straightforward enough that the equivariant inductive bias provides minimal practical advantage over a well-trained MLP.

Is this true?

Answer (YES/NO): YES